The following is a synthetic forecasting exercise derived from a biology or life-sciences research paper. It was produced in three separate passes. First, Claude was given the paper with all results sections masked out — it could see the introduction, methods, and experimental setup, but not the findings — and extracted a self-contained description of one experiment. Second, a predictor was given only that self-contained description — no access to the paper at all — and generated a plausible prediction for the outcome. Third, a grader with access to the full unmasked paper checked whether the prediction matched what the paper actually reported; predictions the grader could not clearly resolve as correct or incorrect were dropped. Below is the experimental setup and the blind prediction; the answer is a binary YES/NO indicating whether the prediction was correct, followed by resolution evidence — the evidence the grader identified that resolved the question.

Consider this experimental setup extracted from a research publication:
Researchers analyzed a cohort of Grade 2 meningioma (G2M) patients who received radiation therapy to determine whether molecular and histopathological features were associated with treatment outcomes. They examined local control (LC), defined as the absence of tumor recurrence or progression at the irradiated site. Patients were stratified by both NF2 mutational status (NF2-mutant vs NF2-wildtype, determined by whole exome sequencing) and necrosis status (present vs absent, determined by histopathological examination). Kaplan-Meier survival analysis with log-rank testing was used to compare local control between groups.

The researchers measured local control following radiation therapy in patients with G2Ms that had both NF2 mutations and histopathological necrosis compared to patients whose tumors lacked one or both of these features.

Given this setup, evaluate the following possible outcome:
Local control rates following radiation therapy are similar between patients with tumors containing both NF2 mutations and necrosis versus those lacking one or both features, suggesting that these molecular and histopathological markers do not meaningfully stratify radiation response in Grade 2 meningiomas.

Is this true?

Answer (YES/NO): NO